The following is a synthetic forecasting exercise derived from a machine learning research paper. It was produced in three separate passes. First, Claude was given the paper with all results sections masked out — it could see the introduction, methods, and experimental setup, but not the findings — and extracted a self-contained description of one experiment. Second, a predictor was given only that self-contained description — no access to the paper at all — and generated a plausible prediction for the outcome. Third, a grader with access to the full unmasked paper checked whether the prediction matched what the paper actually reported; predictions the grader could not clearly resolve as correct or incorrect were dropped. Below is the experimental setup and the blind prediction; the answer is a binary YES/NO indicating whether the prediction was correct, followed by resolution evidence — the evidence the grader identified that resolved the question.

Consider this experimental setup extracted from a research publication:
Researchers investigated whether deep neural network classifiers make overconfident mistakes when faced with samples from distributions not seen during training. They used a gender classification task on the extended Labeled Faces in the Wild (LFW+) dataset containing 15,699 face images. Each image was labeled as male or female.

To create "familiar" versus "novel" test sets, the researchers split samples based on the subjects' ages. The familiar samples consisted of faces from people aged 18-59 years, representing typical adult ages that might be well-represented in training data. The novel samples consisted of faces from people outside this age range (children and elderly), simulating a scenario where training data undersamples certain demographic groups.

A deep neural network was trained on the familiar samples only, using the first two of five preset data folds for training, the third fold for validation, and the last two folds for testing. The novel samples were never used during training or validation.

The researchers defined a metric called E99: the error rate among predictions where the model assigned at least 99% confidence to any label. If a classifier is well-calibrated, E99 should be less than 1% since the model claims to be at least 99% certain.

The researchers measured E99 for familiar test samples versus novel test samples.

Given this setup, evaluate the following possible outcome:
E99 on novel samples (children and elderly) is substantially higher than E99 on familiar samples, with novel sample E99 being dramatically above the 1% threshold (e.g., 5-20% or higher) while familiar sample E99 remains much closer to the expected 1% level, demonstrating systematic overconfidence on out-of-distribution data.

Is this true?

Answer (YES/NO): YES